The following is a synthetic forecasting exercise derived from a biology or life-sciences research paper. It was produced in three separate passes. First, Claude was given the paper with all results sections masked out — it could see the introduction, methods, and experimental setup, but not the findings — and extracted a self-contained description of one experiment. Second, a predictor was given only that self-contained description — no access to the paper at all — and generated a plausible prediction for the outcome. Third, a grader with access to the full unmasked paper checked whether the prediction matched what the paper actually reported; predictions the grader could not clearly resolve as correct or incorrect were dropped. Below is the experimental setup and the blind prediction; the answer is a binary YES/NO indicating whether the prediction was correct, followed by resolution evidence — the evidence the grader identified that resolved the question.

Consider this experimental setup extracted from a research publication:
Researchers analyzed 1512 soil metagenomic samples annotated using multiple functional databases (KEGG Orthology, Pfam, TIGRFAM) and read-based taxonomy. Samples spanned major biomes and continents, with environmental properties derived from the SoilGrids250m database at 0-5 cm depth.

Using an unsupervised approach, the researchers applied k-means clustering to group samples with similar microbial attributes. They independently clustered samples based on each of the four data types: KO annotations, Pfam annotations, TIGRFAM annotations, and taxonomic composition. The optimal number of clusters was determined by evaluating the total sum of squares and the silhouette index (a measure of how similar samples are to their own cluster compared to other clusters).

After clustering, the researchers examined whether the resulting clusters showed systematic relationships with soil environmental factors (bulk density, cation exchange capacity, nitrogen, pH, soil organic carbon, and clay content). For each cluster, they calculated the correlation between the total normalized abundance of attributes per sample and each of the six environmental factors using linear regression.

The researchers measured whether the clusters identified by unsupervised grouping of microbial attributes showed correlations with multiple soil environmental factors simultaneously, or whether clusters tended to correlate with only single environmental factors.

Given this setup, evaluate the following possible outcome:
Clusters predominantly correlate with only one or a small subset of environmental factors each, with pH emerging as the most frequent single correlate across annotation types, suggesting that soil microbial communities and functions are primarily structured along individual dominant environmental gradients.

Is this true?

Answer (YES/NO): NO